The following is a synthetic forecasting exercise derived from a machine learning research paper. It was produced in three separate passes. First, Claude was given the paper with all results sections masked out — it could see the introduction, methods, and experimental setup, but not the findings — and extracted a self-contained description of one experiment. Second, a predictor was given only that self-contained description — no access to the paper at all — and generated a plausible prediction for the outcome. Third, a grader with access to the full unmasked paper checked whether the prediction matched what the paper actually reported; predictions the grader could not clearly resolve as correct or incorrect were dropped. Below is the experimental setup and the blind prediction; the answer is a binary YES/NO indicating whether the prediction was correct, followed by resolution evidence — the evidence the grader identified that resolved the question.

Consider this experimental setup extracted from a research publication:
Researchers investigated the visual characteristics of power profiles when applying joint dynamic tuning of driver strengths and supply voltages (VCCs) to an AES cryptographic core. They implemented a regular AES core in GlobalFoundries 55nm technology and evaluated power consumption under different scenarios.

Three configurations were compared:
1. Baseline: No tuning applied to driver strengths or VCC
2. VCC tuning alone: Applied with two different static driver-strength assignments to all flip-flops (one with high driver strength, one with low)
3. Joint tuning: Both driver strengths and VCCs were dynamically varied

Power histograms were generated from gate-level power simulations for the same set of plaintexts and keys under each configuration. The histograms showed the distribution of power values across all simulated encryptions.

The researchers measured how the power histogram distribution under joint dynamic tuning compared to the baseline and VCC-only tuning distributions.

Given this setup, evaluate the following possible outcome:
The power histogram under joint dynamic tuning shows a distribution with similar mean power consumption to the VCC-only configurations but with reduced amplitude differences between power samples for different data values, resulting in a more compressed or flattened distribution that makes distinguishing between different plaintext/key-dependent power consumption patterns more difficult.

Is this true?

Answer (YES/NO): NO